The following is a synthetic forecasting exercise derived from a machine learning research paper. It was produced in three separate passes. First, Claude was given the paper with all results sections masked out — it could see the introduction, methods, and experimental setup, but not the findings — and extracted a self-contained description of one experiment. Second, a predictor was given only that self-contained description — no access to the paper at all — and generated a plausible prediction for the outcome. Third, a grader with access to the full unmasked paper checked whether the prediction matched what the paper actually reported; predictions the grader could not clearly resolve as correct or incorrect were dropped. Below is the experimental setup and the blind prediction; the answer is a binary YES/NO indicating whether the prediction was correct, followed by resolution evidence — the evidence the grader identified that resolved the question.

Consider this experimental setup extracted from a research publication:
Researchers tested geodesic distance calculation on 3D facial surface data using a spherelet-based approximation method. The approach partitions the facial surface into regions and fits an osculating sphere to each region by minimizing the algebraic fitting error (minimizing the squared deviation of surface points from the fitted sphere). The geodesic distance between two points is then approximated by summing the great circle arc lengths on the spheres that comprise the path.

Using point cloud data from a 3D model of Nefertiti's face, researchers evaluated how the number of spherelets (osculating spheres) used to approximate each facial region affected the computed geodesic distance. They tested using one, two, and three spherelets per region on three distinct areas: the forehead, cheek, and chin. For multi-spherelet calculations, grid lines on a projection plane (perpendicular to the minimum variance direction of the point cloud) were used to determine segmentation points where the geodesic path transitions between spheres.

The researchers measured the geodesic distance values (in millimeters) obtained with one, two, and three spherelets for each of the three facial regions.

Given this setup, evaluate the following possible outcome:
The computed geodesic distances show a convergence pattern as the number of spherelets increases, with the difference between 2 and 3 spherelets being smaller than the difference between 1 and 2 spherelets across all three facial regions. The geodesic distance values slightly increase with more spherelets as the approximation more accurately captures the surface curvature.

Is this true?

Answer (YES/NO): NO